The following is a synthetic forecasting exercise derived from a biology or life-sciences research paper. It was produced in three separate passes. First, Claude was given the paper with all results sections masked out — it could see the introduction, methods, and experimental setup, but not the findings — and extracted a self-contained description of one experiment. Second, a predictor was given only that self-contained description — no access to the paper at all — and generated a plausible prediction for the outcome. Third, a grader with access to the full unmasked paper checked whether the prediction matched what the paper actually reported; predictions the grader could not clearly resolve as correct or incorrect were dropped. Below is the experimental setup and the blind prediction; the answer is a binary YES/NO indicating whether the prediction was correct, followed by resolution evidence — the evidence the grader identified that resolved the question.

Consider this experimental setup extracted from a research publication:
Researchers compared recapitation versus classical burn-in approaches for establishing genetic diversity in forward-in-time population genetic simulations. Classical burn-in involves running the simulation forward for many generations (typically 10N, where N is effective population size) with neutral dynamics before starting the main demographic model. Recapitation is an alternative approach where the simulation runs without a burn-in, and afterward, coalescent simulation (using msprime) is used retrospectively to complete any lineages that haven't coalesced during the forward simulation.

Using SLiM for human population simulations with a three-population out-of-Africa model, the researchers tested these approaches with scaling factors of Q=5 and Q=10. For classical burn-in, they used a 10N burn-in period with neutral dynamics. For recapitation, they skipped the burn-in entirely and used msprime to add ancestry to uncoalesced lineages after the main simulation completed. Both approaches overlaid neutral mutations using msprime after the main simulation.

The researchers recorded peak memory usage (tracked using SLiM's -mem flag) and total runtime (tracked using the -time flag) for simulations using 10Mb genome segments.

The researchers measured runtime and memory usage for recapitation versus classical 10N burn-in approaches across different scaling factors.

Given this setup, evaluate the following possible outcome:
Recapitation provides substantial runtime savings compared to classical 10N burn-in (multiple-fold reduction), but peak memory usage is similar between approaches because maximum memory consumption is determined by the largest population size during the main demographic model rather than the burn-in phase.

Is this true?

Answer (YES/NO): NO